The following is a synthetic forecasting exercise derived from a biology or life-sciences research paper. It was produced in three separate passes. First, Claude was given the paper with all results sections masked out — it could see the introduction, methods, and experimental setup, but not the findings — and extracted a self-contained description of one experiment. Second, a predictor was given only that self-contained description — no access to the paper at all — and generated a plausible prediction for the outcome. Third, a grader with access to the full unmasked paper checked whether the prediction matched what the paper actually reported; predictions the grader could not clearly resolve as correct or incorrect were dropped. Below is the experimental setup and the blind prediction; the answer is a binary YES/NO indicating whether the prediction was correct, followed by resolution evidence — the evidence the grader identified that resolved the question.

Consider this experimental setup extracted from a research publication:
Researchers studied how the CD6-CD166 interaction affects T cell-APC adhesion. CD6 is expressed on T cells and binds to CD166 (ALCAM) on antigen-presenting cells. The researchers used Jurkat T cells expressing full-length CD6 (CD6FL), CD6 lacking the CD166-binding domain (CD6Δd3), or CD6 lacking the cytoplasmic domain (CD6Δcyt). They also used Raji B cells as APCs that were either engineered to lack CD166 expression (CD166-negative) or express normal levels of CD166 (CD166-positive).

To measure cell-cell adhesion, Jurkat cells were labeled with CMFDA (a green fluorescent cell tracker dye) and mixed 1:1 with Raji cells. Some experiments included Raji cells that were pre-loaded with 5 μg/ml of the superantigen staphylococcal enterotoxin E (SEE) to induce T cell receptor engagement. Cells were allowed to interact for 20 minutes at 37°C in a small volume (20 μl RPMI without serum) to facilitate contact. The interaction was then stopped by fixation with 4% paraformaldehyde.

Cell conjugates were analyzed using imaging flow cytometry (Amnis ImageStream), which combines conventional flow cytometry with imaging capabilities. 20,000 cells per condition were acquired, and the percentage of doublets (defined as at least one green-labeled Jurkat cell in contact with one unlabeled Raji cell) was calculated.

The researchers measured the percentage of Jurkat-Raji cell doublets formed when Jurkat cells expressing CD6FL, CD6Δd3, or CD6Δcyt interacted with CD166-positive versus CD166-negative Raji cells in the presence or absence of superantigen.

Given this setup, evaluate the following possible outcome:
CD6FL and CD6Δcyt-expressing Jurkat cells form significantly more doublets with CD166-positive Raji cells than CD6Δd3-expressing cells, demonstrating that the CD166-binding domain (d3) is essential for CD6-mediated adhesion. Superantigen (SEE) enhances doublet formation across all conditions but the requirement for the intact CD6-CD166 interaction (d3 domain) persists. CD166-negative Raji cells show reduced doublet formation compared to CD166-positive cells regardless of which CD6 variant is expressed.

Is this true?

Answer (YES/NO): NO